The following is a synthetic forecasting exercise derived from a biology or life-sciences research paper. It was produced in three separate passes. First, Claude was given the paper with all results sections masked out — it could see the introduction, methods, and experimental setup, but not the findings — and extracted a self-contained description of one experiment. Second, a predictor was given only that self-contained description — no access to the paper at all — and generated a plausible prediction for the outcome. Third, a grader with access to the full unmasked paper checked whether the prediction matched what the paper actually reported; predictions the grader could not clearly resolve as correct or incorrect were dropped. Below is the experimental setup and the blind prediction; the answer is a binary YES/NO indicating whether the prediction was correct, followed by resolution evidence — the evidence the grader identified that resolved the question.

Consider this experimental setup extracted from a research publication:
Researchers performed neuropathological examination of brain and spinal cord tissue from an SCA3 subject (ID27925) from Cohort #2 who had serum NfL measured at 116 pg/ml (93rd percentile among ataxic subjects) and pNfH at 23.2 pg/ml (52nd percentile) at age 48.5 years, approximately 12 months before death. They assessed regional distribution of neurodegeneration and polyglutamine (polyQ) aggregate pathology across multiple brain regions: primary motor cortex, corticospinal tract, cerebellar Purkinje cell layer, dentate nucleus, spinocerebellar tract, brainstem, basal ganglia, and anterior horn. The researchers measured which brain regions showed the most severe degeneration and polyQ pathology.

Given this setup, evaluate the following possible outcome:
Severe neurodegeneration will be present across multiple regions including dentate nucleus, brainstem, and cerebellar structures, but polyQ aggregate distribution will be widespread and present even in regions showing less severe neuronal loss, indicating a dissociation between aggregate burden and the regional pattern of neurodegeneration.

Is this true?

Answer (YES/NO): NO